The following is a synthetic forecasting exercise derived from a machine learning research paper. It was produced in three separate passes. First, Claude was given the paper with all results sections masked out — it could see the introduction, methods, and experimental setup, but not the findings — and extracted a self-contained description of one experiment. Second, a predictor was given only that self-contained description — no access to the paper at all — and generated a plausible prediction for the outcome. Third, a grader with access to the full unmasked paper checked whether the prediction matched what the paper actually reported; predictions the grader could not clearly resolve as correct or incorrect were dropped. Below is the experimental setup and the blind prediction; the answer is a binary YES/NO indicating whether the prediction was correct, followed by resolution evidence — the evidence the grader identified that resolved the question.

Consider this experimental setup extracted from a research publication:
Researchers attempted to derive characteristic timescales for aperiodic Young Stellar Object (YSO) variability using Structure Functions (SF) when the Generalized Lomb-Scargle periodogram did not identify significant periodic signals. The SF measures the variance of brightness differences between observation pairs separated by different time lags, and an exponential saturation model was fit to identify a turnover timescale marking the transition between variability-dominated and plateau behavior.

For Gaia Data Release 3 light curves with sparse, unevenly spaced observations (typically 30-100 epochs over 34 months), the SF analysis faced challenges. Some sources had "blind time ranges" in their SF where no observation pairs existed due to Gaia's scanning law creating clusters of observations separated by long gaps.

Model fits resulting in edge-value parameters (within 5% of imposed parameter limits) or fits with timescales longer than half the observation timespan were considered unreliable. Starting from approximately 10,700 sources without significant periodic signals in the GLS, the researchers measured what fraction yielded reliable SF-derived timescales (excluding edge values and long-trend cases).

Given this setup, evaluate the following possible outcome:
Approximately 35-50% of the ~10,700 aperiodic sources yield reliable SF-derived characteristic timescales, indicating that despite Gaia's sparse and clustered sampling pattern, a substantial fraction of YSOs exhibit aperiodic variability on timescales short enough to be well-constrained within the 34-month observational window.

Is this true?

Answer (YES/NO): YES